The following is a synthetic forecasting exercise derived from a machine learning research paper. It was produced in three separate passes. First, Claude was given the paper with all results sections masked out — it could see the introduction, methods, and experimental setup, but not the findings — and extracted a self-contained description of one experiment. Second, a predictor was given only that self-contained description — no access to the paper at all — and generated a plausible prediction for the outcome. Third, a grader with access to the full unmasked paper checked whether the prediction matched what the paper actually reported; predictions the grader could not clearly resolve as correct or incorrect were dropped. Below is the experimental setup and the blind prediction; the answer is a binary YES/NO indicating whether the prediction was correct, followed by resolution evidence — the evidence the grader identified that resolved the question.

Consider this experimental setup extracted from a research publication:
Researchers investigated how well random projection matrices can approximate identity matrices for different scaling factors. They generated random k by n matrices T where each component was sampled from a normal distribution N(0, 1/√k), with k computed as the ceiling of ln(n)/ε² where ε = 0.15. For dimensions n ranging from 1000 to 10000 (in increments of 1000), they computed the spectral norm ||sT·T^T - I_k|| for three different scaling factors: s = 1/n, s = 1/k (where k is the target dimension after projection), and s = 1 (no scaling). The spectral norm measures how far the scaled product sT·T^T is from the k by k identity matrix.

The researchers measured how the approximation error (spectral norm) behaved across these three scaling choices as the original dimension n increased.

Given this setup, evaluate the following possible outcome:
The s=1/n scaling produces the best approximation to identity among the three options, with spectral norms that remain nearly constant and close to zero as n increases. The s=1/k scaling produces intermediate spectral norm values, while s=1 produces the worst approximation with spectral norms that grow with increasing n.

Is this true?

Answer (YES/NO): NO